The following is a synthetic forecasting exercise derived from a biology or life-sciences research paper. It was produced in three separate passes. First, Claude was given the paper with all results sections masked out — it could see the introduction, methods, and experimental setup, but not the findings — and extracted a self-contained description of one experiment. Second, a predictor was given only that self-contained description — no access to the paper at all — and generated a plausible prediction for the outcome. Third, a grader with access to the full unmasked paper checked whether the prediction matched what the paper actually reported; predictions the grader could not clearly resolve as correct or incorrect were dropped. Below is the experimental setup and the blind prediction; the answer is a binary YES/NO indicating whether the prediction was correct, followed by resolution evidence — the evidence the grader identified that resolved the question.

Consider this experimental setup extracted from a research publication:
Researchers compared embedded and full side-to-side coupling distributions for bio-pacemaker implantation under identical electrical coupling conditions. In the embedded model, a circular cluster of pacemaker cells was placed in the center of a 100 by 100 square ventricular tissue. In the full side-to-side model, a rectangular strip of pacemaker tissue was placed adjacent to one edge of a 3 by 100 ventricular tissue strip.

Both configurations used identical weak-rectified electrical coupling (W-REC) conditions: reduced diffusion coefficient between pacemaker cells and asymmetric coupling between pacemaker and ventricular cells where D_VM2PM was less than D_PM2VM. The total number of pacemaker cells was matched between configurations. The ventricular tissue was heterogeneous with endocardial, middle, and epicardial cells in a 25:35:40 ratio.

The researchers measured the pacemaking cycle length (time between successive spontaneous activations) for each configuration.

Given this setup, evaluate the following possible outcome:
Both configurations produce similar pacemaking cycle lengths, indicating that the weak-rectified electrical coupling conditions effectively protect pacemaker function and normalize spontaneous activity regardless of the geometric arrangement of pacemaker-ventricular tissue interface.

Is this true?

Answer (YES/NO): NO